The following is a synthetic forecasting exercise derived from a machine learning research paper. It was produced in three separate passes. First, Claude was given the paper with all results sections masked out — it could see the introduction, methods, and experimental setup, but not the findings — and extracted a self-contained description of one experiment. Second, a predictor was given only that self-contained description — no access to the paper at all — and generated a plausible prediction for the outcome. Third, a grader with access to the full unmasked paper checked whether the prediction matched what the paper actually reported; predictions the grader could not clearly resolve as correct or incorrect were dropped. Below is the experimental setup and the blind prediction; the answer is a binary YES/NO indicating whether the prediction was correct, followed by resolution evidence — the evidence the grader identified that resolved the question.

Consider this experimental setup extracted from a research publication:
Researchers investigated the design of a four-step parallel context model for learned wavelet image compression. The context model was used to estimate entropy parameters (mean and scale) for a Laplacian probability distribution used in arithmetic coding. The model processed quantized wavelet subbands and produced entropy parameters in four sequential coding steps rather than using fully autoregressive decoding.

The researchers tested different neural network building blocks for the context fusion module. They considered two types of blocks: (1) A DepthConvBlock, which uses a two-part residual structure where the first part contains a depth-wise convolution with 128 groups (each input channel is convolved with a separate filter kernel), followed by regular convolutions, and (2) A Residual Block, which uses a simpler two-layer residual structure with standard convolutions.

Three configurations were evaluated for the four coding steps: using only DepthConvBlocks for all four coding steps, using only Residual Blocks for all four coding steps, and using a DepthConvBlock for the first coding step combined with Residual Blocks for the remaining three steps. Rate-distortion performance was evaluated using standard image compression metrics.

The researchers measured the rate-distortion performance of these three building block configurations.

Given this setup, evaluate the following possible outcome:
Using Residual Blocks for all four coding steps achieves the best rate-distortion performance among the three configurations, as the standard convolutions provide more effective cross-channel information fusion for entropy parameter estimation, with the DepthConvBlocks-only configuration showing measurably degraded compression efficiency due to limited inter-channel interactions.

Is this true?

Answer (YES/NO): NO